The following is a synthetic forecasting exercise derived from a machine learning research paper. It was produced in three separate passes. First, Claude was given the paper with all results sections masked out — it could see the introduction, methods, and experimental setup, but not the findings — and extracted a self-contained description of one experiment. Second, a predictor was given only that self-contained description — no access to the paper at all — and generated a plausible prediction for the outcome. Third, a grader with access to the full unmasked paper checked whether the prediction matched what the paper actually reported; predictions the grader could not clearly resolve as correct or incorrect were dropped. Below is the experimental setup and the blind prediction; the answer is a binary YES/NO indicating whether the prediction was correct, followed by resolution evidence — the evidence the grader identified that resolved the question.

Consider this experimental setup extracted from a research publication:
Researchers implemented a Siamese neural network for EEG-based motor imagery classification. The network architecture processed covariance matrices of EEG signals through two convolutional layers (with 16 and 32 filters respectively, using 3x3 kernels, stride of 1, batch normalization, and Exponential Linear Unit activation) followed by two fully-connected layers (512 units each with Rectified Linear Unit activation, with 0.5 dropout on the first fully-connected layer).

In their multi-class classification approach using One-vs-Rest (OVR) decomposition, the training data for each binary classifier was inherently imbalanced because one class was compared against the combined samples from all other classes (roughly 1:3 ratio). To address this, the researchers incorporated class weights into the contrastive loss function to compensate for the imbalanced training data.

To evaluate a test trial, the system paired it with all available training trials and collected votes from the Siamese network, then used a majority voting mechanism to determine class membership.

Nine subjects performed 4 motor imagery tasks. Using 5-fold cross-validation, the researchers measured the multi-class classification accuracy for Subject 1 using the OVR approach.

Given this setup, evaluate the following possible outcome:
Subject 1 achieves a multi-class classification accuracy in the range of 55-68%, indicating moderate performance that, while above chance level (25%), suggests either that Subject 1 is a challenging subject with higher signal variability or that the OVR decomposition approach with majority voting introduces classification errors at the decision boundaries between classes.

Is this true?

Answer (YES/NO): NO